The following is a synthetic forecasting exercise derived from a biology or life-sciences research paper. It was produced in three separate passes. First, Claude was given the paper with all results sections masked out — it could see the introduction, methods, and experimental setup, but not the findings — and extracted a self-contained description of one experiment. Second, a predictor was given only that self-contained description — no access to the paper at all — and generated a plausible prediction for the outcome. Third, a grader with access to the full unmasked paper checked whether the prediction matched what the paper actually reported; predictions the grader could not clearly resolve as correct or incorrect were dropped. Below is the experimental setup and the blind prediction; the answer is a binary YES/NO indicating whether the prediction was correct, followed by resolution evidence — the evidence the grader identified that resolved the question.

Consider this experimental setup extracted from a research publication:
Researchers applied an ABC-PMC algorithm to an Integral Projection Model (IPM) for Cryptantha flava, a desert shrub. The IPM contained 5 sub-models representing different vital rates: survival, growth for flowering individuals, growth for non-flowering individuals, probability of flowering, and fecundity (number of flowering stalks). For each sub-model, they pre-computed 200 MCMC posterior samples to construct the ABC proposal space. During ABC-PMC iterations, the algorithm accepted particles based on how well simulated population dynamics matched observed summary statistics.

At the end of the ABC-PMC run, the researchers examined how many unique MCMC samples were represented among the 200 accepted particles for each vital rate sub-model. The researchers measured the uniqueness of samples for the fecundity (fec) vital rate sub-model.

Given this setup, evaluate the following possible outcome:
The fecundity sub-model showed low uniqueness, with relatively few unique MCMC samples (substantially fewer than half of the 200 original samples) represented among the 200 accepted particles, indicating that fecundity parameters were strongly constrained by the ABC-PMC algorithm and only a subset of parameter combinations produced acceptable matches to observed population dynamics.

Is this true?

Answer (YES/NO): YES